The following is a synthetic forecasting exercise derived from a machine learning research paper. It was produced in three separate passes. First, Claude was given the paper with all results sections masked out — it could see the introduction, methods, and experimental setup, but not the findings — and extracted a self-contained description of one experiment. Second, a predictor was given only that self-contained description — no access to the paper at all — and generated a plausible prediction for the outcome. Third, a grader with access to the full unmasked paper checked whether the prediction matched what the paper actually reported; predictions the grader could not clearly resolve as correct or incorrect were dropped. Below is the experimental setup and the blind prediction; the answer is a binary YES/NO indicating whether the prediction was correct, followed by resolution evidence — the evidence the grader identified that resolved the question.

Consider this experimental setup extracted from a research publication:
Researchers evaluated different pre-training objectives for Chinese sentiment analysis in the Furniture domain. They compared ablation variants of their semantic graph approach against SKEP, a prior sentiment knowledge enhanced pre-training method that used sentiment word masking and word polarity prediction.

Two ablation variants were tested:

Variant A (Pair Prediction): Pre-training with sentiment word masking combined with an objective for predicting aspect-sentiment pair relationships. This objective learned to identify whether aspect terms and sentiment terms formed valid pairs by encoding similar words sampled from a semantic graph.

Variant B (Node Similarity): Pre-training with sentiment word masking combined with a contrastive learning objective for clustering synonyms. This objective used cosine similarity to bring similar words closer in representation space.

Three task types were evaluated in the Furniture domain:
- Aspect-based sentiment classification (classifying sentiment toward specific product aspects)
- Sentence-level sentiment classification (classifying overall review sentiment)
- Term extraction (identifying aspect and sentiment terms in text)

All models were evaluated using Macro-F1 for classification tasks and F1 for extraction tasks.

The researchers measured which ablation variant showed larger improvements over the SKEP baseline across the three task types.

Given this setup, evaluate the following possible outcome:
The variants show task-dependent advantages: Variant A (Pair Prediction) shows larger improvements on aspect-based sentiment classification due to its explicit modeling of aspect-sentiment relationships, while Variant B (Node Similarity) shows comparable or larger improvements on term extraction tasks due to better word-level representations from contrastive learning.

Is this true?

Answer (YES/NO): NO